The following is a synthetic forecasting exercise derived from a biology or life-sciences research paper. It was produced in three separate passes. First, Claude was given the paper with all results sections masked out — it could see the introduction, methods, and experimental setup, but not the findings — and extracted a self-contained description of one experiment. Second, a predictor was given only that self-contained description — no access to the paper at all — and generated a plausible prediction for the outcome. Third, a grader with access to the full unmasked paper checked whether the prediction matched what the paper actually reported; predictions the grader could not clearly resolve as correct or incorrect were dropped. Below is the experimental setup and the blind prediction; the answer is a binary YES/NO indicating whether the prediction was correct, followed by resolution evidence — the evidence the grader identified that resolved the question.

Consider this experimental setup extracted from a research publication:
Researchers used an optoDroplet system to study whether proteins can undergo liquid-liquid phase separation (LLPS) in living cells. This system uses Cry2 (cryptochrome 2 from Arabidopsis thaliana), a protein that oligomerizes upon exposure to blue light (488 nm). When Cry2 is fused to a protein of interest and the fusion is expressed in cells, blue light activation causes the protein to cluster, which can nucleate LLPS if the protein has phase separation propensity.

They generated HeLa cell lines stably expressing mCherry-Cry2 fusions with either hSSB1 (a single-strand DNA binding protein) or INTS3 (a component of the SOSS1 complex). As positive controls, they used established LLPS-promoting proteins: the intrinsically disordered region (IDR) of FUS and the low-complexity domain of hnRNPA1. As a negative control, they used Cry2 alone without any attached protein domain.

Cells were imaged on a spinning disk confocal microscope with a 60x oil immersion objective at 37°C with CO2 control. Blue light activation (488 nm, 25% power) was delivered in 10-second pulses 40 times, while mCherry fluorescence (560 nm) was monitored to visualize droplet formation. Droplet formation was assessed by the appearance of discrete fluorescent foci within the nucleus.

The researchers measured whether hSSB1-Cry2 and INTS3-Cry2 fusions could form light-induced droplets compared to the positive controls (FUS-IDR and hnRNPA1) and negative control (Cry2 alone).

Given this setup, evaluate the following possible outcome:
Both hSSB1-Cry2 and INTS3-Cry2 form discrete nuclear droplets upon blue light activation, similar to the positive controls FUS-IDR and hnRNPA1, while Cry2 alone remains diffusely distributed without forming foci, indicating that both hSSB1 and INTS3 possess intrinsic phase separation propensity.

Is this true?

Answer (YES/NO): YES